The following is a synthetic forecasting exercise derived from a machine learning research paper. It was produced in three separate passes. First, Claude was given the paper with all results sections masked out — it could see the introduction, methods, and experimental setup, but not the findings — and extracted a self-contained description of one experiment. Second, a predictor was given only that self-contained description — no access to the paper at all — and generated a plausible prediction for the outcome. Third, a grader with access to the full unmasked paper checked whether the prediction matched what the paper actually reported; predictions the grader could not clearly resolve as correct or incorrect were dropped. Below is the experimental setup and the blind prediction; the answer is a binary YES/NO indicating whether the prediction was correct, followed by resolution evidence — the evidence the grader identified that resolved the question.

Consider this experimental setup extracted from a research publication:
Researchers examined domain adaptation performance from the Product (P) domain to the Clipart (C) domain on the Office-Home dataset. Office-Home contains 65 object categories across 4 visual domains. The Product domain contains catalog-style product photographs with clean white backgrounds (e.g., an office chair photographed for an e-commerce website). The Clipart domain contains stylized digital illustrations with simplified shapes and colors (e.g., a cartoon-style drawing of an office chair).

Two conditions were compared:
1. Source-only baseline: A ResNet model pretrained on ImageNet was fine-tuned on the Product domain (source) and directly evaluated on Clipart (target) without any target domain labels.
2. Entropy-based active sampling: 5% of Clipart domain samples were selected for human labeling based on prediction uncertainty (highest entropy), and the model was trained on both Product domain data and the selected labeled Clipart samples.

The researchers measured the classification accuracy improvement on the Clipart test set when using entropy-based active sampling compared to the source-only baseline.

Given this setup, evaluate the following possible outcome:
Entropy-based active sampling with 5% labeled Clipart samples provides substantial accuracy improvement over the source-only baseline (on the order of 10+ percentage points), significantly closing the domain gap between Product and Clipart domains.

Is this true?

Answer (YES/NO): YES